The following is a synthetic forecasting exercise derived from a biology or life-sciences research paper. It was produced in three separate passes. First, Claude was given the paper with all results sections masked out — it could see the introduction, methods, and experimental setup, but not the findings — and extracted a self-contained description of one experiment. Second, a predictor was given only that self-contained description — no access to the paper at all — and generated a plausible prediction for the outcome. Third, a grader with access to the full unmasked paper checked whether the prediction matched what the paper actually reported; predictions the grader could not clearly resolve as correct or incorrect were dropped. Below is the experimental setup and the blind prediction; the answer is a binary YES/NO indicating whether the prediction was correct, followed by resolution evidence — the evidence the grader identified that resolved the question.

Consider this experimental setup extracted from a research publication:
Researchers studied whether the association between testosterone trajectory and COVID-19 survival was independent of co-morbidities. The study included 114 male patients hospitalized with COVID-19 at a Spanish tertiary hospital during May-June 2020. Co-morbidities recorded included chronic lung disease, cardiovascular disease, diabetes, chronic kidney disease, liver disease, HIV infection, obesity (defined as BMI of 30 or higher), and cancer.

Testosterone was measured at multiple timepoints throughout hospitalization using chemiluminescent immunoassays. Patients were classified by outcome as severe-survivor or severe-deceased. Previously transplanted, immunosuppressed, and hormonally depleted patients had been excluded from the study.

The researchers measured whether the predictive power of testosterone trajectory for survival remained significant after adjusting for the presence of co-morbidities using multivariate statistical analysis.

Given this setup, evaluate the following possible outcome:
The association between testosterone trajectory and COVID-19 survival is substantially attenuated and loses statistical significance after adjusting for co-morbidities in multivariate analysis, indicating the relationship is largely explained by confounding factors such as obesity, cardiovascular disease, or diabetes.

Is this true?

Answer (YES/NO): NO